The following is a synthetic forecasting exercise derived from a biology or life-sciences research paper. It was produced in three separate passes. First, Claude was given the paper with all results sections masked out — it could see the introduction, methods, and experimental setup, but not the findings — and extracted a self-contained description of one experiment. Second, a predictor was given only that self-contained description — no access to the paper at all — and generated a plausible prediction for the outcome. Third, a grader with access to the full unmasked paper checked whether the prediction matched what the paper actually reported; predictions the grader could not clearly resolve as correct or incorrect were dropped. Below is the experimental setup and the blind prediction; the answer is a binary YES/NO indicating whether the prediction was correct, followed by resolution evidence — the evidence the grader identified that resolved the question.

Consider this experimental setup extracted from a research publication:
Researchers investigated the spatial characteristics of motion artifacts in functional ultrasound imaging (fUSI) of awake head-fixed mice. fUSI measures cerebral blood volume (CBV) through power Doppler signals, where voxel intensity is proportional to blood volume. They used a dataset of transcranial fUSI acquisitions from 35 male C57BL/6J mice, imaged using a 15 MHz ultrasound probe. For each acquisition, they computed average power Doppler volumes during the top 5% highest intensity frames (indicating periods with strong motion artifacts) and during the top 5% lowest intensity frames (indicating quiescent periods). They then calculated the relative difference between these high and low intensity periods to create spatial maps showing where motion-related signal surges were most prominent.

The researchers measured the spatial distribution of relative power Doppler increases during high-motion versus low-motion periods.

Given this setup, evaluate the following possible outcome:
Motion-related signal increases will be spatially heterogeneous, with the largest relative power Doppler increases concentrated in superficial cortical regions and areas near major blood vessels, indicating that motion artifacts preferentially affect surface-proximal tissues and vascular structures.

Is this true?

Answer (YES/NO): NO